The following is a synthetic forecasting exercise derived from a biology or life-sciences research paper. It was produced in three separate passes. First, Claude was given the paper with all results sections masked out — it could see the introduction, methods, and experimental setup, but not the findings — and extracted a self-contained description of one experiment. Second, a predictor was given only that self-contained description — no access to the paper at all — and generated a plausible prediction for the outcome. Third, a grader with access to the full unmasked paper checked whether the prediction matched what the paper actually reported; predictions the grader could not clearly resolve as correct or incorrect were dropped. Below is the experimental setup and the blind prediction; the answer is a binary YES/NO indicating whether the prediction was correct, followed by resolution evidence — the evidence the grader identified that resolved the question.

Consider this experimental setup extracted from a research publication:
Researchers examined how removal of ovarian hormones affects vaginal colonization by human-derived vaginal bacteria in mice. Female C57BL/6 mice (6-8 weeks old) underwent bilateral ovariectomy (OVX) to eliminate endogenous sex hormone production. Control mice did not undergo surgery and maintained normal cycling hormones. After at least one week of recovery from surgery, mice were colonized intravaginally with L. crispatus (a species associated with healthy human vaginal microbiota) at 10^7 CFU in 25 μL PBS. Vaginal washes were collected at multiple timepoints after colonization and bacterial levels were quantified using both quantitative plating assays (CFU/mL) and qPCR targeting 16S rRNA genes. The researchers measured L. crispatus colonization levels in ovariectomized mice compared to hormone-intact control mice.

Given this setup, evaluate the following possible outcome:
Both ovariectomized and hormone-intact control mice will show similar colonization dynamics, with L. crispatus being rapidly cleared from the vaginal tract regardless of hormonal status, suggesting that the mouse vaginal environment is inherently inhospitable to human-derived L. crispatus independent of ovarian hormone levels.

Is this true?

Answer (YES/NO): NO